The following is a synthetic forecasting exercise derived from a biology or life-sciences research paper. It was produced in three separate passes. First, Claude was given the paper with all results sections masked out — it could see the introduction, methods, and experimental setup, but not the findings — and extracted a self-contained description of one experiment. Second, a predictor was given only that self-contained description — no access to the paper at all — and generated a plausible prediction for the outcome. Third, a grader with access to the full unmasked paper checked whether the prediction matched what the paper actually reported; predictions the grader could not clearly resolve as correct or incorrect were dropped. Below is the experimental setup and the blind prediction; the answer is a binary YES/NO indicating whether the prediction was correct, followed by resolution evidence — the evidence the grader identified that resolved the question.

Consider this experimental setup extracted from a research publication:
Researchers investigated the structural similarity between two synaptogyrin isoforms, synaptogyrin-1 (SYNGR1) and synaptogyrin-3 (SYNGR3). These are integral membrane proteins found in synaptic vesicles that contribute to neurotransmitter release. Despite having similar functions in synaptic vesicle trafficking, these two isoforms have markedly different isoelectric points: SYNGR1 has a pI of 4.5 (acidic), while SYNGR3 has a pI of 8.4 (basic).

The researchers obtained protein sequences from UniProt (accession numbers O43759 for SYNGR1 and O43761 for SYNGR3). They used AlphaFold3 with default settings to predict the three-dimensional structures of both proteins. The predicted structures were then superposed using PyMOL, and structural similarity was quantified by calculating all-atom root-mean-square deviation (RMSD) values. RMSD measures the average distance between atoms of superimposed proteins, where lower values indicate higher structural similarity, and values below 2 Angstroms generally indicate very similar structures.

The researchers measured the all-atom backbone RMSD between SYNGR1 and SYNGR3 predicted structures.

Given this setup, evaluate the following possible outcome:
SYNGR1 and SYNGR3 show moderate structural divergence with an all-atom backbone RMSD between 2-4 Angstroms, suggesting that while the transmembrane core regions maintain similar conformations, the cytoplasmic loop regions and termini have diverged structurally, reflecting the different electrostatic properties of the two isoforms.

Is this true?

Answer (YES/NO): NO